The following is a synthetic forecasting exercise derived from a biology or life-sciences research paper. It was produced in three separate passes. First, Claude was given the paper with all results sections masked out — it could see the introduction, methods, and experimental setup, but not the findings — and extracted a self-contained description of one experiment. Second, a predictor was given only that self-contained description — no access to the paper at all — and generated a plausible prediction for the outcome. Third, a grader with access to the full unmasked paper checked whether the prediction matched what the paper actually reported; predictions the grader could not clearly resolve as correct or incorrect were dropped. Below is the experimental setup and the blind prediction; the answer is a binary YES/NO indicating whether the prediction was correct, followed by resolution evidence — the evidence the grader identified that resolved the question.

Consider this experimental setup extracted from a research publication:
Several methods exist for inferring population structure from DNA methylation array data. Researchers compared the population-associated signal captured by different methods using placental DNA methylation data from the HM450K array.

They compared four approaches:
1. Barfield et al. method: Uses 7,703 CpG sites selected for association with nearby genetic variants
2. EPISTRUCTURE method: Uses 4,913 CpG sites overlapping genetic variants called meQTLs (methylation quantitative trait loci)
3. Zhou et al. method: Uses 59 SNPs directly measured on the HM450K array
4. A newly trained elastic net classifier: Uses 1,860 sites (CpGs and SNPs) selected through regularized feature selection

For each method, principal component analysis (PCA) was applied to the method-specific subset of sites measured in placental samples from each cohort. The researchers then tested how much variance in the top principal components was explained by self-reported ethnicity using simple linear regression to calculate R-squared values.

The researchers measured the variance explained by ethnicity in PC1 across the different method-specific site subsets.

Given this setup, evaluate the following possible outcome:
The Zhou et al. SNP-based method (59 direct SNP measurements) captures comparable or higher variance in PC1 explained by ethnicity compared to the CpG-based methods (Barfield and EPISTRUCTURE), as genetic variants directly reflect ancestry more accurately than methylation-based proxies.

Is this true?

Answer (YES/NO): YES